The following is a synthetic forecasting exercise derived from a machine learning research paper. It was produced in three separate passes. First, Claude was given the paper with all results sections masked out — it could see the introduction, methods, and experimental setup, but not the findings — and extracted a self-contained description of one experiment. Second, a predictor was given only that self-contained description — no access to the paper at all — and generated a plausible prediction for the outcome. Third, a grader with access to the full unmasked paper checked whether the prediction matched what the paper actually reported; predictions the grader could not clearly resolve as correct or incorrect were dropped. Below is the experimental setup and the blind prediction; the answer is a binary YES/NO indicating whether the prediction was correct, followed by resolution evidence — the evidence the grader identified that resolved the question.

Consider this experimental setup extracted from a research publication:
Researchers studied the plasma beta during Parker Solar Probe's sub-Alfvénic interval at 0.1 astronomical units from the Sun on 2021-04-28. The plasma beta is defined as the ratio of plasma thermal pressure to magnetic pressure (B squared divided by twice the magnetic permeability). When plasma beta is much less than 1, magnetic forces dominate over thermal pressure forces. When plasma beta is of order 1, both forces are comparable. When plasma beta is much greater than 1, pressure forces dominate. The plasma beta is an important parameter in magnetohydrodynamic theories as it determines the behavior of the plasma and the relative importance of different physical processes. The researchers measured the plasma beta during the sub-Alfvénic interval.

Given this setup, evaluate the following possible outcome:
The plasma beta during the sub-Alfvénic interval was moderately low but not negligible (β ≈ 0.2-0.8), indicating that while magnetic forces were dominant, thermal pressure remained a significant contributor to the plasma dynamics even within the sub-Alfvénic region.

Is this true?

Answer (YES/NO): NO